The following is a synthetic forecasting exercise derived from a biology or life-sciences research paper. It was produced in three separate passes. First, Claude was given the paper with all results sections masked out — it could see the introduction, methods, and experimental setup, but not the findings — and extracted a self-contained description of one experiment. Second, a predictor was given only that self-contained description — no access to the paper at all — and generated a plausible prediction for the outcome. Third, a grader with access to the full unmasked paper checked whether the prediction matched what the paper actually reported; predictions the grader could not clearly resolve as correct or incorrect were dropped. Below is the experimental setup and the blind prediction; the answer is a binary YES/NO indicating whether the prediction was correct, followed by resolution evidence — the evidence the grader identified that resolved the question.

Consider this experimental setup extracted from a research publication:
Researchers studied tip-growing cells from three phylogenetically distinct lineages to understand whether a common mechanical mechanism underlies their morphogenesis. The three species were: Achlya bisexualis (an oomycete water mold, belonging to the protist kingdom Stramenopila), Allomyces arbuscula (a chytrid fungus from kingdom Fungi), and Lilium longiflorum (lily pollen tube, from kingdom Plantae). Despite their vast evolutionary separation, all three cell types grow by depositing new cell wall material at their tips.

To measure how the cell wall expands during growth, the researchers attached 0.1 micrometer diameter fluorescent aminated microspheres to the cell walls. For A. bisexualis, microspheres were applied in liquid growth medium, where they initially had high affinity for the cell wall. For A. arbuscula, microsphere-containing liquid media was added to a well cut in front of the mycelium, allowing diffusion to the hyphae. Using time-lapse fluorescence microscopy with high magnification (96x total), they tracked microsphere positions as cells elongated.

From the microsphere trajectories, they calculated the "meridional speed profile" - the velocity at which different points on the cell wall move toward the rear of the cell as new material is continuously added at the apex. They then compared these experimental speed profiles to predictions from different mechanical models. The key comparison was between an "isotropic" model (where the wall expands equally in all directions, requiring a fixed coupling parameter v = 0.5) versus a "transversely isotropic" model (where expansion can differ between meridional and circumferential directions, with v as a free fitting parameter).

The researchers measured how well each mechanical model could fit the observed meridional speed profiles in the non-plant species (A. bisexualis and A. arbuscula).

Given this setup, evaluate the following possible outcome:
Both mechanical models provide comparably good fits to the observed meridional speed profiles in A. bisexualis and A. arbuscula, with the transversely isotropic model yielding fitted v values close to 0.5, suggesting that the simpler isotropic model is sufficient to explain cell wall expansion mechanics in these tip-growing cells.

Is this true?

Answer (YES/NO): NO